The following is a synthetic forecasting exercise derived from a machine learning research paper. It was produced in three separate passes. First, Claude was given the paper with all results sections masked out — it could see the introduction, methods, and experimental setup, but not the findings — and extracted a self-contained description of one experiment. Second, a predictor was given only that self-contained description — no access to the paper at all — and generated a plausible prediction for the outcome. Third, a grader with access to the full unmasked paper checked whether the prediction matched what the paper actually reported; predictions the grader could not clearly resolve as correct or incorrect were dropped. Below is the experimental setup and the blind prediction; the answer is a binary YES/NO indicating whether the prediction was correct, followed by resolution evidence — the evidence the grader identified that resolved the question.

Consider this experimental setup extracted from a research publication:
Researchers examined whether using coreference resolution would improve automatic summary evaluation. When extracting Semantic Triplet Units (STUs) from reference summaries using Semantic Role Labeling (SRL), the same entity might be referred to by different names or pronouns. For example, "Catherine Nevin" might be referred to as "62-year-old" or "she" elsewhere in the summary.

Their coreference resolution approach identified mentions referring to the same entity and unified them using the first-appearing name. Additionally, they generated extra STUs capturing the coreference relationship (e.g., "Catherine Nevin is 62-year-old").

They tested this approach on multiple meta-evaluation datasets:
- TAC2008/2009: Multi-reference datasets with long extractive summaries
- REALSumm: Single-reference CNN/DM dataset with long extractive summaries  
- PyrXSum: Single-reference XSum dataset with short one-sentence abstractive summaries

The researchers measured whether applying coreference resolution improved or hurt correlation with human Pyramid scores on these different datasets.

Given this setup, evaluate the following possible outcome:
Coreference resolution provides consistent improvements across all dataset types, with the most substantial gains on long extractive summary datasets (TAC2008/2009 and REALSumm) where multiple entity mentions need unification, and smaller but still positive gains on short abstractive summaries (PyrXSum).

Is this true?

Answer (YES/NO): NO